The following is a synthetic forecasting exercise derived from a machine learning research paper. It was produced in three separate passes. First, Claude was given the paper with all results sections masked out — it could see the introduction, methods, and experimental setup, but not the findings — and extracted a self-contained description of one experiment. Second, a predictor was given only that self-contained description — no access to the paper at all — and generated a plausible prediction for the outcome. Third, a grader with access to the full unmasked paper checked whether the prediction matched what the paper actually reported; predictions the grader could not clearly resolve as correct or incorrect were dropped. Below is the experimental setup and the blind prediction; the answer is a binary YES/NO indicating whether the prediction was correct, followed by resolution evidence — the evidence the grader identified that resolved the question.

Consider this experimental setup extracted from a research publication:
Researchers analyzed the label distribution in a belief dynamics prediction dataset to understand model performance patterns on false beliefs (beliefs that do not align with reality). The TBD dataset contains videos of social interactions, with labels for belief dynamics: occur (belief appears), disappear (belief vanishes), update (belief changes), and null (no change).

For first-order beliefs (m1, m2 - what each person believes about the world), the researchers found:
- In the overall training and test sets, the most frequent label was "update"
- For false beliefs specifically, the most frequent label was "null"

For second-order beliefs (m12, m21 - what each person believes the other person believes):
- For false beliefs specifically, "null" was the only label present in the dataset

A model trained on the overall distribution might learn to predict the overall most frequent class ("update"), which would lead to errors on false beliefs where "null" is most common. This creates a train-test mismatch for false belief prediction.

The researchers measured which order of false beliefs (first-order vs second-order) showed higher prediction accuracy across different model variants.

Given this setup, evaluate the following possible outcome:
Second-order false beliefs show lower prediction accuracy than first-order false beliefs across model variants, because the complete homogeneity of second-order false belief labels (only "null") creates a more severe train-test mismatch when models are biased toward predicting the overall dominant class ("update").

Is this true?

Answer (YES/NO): NO